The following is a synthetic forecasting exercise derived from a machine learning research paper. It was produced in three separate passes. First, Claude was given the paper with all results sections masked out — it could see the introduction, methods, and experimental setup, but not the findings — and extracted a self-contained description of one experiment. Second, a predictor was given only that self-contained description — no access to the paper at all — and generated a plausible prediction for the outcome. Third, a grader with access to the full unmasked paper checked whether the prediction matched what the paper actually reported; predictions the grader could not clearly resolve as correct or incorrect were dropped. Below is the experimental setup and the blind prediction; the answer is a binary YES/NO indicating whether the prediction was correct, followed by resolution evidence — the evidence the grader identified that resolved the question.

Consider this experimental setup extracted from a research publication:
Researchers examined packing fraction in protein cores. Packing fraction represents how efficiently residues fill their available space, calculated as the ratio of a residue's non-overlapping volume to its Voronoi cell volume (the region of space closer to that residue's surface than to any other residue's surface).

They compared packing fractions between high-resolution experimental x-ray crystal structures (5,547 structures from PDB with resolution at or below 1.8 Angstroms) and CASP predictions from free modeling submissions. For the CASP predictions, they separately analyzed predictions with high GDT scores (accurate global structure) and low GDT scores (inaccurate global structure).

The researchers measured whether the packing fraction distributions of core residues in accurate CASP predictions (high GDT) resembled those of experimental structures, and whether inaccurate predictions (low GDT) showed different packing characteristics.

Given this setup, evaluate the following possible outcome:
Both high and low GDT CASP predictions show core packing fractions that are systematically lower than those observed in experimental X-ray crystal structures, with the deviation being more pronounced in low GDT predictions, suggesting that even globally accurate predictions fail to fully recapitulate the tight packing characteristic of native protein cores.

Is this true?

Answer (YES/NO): NO